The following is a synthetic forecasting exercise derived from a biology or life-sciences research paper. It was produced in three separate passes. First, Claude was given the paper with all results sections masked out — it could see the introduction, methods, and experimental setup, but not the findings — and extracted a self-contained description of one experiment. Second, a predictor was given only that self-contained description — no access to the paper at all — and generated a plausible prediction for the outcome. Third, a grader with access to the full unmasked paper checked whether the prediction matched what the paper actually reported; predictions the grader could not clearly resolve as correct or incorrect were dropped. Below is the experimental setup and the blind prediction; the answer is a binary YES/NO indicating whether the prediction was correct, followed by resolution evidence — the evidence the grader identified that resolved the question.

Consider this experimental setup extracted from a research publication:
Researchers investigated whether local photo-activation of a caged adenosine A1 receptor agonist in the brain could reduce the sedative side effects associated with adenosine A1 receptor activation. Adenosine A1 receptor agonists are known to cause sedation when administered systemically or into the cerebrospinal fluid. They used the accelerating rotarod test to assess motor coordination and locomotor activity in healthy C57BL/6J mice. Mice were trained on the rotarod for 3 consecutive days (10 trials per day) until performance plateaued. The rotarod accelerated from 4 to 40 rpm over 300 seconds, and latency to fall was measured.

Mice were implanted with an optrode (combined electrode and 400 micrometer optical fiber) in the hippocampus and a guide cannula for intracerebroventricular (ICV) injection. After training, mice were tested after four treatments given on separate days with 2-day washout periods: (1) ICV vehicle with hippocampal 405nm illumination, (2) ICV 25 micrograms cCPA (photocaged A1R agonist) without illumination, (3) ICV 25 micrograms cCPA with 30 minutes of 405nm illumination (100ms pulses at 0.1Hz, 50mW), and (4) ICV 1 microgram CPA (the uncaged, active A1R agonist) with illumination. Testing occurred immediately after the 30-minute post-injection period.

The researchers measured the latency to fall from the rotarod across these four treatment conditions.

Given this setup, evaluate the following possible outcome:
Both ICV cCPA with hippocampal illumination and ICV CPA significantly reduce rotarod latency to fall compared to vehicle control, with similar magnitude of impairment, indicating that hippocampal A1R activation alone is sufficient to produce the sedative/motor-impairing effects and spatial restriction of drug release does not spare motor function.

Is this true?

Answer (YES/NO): NO